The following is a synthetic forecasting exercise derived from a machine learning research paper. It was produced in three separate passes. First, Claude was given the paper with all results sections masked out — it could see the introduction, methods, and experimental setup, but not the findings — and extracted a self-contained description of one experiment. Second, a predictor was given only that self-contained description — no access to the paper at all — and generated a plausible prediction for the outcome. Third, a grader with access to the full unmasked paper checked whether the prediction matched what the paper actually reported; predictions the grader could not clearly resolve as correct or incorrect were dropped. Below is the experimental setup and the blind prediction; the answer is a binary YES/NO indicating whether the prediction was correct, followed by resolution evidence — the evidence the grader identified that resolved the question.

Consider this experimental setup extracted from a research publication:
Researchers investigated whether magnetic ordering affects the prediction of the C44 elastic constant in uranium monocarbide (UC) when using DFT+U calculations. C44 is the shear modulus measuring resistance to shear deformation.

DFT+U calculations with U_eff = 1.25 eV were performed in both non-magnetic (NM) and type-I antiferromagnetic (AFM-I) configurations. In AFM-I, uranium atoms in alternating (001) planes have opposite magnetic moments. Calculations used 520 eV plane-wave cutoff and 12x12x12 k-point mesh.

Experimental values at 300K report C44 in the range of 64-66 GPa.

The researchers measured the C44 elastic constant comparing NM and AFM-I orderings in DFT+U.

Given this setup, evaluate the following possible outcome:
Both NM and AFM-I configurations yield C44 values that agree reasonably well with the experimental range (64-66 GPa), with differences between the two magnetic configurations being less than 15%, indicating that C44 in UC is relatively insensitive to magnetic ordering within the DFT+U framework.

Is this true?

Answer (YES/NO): NO